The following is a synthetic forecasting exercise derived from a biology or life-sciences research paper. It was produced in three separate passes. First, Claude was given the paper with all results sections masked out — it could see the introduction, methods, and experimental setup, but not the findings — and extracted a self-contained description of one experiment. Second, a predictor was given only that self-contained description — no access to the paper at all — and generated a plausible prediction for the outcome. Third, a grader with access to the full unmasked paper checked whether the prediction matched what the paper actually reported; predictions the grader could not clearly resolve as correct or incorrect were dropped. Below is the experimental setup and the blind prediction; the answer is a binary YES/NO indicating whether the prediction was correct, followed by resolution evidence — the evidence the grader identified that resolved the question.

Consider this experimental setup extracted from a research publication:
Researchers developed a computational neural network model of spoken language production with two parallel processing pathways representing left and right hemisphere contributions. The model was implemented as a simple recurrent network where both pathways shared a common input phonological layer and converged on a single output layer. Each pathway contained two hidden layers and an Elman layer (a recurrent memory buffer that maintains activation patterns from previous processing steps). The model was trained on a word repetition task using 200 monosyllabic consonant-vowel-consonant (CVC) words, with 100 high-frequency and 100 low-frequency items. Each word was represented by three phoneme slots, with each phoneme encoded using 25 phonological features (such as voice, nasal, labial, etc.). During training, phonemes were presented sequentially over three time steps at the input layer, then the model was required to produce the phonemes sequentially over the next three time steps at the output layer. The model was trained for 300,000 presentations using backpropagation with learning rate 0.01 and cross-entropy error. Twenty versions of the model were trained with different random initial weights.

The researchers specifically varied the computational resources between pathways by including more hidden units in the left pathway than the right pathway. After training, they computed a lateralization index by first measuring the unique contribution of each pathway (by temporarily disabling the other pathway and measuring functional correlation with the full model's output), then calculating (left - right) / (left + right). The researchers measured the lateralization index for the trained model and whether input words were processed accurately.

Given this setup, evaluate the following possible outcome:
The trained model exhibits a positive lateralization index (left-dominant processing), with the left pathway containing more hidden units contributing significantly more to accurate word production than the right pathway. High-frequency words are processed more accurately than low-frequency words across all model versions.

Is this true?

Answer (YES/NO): YES